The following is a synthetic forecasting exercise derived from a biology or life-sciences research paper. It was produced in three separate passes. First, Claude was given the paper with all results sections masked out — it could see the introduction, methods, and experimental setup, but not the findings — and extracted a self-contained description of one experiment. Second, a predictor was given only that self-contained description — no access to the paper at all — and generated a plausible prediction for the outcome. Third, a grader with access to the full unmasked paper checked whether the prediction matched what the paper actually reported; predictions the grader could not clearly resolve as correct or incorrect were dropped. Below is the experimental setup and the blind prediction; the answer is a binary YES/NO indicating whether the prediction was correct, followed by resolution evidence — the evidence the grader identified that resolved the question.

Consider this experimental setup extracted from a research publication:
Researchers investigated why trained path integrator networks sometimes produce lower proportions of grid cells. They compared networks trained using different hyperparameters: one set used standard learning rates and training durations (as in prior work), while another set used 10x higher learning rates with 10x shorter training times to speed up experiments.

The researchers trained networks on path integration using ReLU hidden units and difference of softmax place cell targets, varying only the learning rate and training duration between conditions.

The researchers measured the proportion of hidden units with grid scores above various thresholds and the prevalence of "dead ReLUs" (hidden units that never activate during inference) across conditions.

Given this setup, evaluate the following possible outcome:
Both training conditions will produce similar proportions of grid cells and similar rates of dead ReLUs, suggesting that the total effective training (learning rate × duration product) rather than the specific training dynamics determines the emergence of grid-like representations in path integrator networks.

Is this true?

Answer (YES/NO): NO